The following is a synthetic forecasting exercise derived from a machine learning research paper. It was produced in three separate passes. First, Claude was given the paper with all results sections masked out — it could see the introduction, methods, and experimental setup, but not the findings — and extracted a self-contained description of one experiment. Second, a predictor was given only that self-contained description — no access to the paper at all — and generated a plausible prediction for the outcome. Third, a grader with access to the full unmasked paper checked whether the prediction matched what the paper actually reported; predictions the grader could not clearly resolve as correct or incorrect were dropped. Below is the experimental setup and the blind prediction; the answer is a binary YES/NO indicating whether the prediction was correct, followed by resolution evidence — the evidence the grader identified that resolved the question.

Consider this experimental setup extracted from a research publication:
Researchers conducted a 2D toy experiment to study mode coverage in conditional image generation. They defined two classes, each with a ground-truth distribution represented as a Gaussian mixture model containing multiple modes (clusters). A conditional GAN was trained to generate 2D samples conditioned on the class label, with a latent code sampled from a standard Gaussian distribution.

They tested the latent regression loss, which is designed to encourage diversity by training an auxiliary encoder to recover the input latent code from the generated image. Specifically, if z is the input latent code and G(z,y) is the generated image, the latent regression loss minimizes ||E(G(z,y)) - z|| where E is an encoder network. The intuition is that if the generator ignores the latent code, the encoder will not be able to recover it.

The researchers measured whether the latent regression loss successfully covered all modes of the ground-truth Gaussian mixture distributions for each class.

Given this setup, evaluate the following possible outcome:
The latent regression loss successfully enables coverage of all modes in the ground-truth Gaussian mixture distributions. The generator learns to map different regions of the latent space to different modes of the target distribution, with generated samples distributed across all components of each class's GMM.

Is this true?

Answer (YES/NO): NO